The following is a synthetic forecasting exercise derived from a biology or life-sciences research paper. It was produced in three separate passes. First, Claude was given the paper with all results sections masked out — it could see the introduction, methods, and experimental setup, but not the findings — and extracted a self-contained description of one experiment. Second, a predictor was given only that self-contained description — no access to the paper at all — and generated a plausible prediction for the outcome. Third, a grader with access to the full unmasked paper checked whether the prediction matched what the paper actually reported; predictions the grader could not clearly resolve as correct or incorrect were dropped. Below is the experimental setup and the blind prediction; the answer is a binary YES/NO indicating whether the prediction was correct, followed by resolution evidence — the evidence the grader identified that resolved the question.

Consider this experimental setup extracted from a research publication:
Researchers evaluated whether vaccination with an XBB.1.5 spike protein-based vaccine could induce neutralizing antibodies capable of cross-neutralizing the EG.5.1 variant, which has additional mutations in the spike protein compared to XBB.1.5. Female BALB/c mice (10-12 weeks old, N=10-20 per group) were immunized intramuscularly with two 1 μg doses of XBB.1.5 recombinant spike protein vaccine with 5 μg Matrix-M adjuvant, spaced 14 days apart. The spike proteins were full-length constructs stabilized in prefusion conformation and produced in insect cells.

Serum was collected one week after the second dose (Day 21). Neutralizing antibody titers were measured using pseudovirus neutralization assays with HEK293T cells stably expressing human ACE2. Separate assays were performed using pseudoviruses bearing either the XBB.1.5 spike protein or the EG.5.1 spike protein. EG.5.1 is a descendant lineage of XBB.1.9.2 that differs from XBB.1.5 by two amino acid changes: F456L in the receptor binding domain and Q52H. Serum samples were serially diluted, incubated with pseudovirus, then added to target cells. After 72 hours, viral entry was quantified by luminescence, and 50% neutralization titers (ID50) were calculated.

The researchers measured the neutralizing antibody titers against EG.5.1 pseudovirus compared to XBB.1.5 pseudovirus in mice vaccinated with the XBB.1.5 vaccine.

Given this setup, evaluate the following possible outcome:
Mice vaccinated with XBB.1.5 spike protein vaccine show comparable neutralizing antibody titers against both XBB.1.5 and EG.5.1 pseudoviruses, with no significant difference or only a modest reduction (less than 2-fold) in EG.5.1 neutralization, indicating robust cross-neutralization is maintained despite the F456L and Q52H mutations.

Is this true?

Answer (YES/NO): YES